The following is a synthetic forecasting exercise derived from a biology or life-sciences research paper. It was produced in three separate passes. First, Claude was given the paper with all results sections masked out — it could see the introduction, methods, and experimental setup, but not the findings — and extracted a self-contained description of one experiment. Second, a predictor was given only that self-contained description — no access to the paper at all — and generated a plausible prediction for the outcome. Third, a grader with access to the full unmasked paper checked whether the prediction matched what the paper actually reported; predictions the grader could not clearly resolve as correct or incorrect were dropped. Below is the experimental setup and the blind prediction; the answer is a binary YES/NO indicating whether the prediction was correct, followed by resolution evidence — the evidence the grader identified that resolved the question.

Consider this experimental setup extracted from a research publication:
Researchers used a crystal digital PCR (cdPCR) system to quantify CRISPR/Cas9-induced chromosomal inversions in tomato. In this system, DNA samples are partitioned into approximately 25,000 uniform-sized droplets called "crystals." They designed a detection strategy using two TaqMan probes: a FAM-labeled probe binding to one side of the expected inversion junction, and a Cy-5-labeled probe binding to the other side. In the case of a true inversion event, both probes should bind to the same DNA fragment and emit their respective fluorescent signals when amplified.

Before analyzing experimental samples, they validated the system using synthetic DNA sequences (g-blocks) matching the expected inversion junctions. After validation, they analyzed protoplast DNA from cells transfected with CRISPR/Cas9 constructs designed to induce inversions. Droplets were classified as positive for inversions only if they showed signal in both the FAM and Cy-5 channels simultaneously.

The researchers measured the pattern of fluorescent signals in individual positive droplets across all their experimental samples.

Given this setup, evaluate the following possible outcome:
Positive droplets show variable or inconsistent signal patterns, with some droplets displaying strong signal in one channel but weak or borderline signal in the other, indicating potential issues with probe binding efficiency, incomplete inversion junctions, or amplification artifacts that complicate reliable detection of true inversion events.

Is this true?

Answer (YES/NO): NO